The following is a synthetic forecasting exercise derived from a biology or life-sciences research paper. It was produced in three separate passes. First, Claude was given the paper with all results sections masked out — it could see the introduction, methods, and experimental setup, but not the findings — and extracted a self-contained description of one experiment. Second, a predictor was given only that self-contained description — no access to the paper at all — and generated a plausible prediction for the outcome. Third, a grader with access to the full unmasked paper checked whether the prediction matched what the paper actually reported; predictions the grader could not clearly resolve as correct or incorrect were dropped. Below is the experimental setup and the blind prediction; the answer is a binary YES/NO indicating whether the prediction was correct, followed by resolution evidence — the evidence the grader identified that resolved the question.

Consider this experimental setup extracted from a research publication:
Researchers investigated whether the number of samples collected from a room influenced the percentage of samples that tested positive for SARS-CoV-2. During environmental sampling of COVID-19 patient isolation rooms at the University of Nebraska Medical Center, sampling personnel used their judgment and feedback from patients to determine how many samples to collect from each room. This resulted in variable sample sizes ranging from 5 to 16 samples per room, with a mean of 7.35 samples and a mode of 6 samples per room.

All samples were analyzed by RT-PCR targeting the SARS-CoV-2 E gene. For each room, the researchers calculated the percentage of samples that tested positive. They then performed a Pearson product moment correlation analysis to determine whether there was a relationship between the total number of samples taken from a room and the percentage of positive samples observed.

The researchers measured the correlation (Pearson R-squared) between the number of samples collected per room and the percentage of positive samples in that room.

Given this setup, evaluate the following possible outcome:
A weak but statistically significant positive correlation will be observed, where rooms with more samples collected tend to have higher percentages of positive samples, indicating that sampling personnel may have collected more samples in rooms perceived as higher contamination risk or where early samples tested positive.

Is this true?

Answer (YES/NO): NO